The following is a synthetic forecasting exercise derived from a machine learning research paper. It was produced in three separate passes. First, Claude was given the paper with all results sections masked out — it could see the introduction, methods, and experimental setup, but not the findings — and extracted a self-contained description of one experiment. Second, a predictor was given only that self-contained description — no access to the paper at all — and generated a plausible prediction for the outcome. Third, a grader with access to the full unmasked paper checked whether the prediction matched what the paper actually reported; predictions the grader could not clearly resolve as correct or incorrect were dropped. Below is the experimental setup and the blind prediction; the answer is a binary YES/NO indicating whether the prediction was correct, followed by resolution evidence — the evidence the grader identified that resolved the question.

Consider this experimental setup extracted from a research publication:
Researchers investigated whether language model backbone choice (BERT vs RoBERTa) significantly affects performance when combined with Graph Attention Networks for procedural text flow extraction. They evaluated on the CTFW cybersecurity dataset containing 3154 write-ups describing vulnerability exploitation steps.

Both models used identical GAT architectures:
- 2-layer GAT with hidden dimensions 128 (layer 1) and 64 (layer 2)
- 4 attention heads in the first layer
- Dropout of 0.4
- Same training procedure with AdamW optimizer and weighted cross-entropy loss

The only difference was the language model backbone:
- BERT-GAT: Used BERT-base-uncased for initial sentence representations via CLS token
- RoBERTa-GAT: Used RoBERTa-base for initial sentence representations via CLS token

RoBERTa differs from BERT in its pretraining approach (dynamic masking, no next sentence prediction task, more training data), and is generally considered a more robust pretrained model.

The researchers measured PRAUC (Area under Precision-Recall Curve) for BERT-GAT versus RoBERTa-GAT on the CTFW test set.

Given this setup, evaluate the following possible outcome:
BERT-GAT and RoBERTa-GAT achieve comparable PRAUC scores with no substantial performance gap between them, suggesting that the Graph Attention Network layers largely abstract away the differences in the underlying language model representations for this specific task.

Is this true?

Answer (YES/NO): YES